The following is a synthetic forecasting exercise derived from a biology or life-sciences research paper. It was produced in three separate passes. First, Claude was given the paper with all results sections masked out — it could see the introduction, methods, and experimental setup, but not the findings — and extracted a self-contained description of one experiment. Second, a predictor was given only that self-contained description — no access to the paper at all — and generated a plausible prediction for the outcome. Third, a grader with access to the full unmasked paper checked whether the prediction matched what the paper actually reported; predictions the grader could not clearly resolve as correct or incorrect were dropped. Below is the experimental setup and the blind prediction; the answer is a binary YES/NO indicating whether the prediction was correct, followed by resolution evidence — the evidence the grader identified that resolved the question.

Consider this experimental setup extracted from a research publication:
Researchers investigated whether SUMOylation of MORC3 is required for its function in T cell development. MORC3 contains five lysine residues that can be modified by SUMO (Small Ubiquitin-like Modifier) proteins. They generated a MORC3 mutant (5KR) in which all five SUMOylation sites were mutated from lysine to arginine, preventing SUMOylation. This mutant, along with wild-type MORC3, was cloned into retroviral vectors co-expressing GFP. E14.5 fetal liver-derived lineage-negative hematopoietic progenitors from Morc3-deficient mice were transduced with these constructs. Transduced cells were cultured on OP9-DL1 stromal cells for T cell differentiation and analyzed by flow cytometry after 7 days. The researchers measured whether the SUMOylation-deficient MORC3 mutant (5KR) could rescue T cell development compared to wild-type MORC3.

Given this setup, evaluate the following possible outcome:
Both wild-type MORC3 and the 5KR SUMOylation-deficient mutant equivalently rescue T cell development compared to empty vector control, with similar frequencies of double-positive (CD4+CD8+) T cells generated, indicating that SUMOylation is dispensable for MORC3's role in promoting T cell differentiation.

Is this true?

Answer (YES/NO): NO